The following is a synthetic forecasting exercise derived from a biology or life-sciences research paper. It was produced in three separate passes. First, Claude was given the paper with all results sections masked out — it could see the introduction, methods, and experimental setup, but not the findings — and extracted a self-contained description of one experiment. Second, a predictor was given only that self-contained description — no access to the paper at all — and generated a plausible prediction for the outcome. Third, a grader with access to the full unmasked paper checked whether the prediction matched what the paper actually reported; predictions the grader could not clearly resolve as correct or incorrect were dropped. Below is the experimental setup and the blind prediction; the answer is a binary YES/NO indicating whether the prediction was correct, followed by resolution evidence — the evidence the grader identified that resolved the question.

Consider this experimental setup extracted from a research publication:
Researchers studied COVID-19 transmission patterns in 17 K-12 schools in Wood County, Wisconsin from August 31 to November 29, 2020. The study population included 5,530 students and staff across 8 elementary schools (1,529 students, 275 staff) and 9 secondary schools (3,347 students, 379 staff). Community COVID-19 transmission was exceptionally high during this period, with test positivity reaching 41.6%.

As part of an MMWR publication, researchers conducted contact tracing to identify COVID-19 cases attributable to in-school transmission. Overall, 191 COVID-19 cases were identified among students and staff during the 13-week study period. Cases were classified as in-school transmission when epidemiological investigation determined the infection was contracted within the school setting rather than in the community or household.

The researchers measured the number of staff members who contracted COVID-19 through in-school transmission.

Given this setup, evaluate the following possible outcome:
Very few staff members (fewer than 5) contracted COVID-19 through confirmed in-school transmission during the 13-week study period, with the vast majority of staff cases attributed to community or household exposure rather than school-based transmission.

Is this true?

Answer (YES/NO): YES